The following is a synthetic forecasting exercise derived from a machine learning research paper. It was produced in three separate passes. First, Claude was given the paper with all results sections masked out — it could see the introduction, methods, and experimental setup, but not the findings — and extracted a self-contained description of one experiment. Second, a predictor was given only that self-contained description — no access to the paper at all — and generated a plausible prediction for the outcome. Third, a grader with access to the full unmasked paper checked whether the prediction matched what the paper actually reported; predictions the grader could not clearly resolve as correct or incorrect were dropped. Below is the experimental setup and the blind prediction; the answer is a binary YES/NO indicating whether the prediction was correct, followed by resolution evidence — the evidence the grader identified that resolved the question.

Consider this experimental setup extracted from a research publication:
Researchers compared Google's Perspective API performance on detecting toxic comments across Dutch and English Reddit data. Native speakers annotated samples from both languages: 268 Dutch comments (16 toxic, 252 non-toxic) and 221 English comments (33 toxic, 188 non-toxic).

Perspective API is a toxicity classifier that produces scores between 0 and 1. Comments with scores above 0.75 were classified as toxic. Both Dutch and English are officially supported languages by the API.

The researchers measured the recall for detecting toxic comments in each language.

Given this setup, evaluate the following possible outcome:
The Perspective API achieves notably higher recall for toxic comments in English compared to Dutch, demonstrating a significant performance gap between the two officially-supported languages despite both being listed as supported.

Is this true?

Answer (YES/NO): YES